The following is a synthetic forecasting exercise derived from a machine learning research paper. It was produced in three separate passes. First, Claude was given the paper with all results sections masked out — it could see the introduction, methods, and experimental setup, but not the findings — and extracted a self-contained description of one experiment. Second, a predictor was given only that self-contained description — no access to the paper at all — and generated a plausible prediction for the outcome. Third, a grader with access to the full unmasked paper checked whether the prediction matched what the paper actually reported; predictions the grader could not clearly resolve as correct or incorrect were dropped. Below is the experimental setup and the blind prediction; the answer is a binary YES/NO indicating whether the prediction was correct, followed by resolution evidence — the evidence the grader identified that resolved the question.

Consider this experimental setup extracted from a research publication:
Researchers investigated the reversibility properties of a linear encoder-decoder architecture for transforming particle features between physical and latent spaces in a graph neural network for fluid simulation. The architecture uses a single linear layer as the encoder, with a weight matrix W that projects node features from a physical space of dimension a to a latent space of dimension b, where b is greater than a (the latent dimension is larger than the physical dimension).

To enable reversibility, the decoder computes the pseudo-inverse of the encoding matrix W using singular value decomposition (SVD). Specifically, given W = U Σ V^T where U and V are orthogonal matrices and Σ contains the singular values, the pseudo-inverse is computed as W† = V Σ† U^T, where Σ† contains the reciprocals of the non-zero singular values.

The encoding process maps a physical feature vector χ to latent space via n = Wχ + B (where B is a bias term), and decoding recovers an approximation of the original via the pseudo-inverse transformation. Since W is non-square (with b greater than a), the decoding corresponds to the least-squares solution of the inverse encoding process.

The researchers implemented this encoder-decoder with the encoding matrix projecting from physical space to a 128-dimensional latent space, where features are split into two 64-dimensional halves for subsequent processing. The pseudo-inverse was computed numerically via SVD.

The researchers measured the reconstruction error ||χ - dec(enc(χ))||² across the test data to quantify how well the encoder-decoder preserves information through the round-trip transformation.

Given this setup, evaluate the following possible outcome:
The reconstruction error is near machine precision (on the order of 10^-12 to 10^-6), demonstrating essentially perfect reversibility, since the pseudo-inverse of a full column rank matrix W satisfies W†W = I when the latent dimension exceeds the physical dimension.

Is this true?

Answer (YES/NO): YES